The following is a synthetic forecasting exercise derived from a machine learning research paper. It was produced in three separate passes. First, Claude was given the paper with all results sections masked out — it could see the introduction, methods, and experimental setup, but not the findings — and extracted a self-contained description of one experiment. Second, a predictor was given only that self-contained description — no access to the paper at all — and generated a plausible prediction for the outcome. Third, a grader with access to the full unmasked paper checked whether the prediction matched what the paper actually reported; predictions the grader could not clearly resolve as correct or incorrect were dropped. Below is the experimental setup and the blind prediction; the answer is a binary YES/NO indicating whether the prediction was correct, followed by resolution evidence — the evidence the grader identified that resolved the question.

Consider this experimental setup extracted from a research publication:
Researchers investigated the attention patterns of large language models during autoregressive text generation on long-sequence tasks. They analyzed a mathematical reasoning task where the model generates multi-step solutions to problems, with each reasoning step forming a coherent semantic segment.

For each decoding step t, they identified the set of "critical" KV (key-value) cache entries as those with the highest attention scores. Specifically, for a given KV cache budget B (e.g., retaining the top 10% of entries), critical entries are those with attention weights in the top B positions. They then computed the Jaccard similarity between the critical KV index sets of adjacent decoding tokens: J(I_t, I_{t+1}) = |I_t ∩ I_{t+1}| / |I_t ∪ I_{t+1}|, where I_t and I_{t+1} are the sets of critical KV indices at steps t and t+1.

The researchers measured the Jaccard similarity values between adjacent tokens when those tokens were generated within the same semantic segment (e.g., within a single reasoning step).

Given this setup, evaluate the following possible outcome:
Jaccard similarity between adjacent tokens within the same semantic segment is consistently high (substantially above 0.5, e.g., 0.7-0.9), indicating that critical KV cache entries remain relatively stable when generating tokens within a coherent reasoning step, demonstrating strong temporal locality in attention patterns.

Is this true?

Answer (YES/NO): YES